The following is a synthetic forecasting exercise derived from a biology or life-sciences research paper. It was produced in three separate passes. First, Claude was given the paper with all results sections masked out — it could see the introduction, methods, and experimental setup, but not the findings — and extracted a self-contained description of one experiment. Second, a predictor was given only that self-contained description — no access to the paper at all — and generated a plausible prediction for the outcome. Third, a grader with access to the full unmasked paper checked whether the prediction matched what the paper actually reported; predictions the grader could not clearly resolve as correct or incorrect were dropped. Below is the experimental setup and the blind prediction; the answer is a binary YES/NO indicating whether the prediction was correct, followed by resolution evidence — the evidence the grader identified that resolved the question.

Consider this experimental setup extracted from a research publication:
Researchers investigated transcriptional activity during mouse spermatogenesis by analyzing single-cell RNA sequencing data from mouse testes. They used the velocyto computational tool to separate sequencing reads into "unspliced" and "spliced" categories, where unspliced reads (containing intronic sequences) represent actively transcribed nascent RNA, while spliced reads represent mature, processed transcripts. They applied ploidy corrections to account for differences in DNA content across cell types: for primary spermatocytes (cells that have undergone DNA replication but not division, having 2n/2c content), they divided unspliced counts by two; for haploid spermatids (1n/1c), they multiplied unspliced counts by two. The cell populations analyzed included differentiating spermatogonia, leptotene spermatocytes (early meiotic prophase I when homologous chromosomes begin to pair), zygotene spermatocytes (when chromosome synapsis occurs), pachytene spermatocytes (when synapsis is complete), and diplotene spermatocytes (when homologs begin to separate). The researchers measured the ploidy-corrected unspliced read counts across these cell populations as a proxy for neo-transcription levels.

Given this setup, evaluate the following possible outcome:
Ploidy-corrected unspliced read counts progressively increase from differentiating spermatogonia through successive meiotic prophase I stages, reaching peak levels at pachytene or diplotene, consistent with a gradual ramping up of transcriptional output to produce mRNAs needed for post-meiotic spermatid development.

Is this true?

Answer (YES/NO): NO